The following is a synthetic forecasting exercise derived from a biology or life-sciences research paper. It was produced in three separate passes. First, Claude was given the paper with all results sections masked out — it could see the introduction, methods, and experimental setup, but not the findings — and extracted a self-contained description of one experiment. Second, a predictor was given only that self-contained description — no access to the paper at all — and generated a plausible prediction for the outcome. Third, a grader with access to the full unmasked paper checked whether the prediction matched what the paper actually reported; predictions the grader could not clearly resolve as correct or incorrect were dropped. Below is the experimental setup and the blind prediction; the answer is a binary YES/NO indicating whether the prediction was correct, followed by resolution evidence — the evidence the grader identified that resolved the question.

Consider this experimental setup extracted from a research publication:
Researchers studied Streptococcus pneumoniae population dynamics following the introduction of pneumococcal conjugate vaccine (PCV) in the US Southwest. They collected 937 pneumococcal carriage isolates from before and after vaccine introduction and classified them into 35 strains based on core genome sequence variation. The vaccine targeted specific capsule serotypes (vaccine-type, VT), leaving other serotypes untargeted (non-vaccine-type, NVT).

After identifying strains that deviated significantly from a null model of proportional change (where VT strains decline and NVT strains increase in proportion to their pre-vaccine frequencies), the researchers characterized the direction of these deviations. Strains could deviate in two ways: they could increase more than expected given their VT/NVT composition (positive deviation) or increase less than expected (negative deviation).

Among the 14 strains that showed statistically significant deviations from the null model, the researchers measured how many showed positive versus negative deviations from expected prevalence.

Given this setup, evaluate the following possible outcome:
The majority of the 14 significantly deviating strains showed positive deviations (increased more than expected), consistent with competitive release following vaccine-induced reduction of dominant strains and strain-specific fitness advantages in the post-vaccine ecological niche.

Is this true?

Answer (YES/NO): YES